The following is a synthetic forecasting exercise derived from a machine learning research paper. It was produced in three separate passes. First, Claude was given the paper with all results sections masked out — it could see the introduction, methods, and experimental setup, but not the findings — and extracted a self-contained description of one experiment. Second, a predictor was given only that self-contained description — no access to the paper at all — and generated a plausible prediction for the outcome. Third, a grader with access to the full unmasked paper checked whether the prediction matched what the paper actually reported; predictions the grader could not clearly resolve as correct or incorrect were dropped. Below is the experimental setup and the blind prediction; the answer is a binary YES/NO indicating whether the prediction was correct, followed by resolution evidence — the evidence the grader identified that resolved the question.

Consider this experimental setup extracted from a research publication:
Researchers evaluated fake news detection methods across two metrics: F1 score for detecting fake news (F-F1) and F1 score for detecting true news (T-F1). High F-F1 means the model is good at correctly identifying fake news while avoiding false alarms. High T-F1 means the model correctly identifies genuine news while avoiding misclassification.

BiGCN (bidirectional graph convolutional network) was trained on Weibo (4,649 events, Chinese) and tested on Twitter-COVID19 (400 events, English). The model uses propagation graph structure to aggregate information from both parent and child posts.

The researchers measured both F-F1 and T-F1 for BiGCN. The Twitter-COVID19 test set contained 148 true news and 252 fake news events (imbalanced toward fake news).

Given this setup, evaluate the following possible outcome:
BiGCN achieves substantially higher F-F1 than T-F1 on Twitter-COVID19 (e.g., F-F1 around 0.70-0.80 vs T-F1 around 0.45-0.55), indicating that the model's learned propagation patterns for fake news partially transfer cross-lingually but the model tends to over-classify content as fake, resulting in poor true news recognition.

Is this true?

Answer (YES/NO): NO